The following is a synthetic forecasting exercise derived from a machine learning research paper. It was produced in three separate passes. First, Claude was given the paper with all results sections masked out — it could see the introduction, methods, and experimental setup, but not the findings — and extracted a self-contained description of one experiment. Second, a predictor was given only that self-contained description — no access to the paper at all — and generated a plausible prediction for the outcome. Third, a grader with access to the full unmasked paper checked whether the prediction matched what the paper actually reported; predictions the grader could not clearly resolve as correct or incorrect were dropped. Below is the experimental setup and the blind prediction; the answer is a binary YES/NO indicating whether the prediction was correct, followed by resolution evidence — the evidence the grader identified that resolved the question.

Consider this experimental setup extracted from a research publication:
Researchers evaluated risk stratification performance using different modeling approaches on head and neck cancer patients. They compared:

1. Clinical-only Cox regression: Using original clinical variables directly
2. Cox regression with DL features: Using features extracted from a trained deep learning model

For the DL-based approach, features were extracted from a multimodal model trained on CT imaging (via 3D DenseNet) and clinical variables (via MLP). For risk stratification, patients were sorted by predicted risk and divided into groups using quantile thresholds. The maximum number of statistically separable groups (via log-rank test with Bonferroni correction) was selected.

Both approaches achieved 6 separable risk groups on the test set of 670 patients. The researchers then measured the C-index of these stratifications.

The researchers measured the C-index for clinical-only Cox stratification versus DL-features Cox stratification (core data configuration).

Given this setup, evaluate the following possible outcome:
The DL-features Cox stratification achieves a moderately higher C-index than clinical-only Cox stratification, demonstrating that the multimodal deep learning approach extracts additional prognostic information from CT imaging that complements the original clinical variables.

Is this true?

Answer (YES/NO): YES